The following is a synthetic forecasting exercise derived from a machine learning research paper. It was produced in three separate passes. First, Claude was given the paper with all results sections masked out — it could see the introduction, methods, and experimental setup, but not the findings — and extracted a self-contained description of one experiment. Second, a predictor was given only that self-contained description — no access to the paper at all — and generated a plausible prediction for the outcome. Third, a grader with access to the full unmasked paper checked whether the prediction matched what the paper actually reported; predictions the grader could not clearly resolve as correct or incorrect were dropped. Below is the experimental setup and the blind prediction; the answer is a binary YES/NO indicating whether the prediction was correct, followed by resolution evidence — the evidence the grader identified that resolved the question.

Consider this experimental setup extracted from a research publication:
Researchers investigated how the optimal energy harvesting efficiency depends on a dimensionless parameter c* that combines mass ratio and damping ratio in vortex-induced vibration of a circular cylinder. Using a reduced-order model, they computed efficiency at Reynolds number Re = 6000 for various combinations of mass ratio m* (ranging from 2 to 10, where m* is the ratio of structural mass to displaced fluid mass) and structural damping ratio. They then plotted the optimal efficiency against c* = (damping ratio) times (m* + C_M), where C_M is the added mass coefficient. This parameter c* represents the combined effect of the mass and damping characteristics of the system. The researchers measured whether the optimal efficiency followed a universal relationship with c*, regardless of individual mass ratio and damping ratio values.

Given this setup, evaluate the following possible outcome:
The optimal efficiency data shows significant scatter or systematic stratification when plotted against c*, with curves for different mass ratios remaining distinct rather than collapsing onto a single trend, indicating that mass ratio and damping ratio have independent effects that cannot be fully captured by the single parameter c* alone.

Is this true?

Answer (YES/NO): NO